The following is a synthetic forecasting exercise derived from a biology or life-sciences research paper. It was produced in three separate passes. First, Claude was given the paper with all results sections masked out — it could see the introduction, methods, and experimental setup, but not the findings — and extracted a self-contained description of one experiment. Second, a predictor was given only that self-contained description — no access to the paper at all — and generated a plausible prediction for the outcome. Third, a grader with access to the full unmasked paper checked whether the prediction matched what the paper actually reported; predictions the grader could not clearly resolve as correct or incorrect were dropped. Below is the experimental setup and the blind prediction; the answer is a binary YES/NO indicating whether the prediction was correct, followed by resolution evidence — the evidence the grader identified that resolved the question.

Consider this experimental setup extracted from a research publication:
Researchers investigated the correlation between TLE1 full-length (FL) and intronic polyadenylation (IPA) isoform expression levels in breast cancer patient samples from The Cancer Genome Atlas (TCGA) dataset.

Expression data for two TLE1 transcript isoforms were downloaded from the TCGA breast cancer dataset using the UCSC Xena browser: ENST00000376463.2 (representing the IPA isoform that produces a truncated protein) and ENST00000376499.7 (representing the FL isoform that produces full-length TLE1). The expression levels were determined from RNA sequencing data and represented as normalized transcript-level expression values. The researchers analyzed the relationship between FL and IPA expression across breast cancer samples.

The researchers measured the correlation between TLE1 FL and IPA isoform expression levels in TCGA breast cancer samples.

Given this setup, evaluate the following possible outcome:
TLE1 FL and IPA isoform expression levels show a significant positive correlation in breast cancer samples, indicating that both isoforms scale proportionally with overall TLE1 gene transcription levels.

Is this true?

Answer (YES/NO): YES